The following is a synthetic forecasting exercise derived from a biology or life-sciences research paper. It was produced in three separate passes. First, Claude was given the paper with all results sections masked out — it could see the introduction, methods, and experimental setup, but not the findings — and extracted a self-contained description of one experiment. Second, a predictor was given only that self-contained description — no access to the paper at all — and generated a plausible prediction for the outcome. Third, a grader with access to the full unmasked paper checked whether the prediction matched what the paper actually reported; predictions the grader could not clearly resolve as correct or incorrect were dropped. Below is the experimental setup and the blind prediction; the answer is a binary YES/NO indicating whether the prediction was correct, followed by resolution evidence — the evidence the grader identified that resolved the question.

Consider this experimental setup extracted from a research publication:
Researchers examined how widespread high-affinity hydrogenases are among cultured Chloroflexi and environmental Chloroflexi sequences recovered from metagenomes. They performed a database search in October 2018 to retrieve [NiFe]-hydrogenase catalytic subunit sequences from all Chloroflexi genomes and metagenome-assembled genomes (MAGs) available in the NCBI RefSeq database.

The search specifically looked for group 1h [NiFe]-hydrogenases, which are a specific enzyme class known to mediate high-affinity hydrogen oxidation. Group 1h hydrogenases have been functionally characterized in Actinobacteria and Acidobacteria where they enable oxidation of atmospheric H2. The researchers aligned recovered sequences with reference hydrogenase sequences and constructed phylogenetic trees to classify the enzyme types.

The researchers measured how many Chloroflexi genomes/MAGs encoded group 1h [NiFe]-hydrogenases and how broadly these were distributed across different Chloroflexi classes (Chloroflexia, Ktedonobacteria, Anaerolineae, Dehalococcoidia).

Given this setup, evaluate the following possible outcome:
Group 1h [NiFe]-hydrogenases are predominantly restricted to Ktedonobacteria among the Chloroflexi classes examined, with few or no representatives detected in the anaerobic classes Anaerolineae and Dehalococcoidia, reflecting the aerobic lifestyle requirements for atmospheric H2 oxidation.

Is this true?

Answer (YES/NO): NO